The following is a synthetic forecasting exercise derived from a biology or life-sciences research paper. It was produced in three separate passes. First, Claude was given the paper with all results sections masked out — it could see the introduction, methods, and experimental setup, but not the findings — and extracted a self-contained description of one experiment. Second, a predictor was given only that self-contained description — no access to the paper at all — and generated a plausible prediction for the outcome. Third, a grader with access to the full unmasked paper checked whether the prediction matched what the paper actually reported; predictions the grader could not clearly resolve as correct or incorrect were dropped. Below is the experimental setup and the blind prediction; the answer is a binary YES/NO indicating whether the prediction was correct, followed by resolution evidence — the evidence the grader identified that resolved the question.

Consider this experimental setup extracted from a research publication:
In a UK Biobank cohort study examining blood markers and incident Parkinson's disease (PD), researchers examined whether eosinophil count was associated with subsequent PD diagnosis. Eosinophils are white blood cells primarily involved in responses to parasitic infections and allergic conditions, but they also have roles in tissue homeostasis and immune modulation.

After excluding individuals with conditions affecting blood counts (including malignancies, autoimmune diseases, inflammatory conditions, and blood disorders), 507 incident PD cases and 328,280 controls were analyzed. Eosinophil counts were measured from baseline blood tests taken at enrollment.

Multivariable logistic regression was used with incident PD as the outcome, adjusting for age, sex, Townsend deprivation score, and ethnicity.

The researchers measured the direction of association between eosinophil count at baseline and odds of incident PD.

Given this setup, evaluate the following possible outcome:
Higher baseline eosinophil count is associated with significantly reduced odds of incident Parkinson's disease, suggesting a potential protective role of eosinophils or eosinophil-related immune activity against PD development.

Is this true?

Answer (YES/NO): YES